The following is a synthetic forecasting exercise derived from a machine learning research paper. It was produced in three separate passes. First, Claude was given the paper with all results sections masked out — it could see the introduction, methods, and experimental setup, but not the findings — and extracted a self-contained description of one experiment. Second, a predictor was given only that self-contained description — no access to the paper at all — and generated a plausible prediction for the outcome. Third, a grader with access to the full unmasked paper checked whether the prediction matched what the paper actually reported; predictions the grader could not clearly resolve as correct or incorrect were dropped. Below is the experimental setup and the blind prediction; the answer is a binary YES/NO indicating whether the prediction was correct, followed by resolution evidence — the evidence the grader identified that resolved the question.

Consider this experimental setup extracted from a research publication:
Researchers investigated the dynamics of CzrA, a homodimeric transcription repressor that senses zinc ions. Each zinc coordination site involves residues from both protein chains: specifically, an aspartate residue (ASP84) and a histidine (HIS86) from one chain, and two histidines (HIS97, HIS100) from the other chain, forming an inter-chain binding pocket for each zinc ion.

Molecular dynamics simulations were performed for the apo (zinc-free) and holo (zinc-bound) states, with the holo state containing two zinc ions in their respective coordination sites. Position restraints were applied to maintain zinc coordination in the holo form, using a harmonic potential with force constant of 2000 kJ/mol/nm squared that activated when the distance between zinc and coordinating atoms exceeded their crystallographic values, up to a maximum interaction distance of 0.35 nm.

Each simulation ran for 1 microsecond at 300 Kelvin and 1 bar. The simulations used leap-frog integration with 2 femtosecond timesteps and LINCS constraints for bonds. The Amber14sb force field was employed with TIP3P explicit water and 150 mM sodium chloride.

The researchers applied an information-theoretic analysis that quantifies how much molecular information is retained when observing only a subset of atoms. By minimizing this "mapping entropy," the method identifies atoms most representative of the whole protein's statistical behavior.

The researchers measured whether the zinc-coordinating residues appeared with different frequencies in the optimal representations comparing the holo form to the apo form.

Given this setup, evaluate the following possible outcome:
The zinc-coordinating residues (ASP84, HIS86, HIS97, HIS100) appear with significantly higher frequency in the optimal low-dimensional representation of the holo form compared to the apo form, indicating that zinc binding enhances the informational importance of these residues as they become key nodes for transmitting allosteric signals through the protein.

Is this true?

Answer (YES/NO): NO